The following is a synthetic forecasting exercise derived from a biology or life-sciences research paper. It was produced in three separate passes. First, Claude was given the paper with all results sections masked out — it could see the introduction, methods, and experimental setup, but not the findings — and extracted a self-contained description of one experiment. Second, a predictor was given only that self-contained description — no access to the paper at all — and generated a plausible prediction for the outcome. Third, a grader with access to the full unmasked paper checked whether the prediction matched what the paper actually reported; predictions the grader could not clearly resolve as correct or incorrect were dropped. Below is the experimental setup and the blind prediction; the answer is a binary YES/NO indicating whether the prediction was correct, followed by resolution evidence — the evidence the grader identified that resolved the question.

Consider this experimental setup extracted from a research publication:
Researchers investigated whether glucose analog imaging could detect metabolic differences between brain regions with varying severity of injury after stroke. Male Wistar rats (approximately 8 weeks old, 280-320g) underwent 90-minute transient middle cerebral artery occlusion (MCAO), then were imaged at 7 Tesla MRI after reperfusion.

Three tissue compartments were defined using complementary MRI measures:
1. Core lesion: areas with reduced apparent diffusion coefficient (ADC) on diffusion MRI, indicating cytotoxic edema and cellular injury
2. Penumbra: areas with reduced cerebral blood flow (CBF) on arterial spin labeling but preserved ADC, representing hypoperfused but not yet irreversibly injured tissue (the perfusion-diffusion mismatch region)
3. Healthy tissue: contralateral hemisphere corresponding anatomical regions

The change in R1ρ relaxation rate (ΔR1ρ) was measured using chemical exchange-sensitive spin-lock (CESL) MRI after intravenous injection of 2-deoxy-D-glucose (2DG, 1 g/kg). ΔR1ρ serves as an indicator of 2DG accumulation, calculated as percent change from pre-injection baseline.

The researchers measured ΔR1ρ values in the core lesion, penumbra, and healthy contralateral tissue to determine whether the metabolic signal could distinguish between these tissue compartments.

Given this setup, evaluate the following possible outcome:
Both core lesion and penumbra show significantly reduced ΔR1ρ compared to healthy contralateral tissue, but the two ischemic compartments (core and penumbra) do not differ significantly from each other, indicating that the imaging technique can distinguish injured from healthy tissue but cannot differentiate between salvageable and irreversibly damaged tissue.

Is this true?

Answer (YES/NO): NO